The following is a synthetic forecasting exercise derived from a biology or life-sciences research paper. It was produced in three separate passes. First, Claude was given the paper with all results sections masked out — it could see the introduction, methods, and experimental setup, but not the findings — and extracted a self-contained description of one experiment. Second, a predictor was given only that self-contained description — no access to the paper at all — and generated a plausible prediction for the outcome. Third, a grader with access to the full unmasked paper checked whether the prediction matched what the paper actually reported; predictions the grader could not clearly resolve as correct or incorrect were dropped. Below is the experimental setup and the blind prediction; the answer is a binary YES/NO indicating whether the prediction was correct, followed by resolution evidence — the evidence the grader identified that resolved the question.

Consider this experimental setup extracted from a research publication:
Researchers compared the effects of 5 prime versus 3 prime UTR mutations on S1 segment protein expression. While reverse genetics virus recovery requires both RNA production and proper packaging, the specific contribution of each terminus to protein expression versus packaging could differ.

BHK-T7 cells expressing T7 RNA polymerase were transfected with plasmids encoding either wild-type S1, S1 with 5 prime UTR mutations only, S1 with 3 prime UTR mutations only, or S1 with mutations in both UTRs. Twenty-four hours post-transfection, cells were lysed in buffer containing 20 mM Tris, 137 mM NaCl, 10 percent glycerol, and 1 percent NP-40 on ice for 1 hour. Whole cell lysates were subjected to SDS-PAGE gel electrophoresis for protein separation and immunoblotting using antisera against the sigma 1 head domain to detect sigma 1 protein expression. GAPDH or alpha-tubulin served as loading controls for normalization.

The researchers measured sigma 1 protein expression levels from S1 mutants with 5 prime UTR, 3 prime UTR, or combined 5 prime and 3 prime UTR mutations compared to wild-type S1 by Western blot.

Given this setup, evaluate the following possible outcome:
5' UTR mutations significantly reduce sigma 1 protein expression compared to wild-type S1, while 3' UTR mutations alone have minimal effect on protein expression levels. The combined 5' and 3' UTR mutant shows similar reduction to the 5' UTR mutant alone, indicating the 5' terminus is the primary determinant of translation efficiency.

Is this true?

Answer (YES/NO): NO